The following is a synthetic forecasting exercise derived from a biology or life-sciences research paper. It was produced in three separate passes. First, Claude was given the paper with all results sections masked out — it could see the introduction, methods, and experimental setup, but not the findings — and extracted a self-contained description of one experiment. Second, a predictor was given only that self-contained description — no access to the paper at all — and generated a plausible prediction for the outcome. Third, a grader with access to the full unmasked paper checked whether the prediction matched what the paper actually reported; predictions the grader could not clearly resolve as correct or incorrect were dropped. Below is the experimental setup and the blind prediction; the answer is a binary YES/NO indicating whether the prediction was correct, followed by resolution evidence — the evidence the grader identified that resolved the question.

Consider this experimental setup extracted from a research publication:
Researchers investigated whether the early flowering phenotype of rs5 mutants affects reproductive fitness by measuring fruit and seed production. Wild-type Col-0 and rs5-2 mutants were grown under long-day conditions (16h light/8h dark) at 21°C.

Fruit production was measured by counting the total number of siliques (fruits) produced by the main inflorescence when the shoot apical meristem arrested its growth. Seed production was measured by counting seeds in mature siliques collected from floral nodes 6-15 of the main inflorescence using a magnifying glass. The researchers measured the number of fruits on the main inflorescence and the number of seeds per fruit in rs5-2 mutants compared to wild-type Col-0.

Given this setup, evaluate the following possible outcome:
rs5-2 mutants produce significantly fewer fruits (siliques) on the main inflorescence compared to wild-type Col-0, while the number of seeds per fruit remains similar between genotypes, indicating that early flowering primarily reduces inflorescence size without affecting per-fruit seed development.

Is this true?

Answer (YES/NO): NO